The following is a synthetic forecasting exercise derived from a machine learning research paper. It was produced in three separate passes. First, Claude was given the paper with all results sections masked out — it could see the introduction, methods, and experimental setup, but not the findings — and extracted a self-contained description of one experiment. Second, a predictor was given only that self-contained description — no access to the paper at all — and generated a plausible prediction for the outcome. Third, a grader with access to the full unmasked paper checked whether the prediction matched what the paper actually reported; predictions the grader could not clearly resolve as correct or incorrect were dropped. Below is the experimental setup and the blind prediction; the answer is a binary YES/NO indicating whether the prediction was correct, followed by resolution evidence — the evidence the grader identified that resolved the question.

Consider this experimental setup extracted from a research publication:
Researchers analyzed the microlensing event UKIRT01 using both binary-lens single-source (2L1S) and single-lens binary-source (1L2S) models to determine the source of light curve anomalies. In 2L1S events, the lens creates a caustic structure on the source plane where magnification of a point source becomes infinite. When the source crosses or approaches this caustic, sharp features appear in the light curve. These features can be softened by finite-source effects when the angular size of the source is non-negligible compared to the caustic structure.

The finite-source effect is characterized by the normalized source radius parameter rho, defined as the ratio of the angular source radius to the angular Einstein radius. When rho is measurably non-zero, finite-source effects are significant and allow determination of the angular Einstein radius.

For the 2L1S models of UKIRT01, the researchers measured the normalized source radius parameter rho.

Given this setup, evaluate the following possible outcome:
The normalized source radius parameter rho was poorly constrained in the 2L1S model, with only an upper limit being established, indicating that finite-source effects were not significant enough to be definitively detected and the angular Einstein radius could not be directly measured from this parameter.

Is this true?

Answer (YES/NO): NO